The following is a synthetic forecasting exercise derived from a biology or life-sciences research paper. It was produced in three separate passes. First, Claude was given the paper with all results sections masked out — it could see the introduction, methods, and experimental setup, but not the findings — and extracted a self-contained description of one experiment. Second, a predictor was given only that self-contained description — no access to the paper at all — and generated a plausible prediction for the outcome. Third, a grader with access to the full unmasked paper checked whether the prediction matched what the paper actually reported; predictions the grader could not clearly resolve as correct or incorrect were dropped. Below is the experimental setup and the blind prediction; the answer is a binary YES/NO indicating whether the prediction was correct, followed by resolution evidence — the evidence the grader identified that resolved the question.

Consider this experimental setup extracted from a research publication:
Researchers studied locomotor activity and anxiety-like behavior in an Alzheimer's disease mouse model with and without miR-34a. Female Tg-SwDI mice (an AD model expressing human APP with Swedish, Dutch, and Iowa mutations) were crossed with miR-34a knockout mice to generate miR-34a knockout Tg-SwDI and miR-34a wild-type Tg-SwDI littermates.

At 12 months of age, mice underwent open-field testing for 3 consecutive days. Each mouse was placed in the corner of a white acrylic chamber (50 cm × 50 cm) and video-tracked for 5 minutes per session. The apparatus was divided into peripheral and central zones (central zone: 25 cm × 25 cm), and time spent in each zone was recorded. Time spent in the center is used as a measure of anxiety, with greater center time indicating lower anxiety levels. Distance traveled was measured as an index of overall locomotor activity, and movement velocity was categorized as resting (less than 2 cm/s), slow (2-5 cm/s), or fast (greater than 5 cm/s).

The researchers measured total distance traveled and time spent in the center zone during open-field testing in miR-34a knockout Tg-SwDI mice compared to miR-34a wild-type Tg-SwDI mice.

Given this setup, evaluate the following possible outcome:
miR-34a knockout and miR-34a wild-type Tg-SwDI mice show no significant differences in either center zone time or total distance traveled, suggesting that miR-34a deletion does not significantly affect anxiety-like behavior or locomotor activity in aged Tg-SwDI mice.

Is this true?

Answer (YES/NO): NO